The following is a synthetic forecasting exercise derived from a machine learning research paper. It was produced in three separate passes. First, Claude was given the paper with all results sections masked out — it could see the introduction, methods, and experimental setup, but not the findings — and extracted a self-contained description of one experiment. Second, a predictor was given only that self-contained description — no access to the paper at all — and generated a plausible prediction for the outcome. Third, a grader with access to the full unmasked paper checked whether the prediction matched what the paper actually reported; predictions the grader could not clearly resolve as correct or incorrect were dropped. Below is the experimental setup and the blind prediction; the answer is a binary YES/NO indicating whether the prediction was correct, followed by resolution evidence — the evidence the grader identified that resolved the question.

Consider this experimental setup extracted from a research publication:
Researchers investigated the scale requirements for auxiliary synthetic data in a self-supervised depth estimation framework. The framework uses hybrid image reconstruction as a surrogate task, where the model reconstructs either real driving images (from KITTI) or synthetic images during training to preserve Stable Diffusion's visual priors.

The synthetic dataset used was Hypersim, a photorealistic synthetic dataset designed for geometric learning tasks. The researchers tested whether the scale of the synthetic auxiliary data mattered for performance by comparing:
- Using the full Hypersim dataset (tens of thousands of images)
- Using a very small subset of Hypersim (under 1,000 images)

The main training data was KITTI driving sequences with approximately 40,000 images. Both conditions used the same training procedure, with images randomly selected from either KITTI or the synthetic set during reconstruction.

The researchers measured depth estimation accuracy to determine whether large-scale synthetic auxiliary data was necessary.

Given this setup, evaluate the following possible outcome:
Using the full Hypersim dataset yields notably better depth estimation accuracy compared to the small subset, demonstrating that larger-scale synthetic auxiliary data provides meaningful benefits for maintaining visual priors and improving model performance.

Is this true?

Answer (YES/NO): NO